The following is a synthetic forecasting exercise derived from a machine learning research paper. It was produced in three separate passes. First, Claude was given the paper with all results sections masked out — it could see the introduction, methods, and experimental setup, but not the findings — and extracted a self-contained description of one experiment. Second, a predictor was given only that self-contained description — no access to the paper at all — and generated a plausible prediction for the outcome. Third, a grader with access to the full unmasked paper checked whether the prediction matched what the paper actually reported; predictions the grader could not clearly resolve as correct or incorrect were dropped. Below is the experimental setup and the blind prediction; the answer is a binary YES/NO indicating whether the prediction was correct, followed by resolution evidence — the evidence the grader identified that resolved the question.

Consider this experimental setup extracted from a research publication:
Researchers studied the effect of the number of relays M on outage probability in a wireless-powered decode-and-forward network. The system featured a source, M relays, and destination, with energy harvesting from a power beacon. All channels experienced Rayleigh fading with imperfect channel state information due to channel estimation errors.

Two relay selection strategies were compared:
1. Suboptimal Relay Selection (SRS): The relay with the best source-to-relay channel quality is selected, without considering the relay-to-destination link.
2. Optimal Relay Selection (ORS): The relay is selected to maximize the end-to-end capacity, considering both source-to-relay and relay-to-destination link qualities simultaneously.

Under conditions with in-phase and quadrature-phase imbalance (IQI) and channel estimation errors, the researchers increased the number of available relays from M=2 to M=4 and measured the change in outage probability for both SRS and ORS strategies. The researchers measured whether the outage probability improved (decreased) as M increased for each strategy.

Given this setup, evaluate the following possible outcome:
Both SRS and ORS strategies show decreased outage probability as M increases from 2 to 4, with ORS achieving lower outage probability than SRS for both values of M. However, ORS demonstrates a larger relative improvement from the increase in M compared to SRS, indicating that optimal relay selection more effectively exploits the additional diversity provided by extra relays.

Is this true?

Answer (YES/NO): YES